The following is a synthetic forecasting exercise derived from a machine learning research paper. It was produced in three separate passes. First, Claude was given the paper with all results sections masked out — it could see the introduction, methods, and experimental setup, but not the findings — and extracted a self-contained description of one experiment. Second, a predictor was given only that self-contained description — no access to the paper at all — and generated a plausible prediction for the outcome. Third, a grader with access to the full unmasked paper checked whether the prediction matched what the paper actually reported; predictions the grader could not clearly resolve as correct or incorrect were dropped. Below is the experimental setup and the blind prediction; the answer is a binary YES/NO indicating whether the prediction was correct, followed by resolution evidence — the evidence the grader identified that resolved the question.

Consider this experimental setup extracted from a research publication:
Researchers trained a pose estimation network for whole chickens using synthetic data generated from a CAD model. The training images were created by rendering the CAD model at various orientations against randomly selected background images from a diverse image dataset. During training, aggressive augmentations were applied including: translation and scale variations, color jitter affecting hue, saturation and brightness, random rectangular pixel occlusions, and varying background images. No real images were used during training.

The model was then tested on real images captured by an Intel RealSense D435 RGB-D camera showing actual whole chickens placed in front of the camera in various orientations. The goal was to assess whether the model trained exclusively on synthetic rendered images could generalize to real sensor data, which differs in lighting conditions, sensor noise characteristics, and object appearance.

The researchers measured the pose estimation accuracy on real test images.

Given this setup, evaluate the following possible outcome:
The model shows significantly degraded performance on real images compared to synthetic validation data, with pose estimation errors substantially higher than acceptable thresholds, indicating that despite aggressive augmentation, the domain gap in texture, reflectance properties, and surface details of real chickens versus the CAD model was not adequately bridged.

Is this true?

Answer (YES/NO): NO